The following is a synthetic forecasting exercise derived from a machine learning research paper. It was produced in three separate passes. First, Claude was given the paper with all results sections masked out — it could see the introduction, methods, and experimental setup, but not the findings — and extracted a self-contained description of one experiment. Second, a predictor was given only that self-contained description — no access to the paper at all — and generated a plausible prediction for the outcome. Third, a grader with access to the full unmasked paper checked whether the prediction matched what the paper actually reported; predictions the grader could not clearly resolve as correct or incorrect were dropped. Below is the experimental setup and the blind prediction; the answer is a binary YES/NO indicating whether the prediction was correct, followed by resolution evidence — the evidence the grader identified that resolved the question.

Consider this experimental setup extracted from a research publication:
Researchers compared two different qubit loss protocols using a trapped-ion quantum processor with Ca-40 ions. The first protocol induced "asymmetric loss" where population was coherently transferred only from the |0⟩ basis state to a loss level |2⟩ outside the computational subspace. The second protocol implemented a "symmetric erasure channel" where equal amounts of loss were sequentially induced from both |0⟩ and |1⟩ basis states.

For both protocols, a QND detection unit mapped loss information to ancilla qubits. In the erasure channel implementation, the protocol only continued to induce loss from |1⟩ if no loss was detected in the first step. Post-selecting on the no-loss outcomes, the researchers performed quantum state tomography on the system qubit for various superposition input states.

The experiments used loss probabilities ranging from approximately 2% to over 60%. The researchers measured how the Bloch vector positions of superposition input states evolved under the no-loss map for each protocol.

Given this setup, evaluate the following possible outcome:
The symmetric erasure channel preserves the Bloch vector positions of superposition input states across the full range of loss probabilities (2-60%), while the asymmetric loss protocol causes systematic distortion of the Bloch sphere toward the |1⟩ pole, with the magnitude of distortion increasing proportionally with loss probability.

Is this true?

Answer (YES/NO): NO